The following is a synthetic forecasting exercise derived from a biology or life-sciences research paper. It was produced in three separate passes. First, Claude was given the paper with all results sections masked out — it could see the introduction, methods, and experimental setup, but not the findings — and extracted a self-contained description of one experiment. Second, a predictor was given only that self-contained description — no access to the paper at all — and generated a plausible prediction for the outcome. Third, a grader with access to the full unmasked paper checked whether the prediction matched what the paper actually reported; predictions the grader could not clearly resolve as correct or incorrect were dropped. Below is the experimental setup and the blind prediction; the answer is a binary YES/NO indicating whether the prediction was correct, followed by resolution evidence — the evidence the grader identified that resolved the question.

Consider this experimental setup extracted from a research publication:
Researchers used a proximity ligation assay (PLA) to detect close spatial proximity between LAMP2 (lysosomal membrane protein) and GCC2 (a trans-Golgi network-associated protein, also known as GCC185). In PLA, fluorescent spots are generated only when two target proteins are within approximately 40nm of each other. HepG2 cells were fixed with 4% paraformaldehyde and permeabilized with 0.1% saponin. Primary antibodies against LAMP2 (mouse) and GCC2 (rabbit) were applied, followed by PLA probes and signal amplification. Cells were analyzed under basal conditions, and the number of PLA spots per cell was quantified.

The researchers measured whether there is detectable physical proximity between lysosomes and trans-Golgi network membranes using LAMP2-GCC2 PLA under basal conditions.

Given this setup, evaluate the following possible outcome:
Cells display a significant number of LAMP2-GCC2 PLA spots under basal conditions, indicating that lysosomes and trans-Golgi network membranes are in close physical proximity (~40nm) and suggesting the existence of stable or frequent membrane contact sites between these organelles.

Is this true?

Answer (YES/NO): YES